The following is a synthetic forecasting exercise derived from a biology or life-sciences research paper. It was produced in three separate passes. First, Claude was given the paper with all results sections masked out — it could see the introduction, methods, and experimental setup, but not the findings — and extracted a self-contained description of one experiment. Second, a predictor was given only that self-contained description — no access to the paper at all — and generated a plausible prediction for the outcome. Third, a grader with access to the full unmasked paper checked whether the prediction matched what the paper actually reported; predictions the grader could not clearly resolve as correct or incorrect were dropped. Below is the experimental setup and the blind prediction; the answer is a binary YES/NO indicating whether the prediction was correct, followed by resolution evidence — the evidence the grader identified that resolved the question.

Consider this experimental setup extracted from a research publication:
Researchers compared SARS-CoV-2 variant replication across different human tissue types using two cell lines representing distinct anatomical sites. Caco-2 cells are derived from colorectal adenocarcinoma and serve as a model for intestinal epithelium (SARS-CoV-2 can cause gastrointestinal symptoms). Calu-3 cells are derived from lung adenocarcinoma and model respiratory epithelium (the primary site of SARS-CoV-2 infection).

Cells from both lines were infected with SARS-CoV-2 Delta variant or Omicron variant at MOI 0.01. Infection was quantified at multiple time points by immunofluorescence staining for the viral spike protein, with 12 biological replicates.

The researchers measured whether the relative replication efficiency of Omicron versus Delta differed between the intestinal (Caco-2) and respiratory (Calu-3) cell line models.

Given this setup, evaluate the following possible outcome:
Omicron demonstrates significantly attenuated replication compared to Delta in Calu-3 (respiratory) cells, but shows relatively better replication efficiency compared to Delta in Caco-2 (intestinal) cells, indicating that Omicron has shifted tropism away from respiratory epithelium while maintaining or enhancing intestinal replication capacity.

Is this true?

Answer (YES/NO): NO